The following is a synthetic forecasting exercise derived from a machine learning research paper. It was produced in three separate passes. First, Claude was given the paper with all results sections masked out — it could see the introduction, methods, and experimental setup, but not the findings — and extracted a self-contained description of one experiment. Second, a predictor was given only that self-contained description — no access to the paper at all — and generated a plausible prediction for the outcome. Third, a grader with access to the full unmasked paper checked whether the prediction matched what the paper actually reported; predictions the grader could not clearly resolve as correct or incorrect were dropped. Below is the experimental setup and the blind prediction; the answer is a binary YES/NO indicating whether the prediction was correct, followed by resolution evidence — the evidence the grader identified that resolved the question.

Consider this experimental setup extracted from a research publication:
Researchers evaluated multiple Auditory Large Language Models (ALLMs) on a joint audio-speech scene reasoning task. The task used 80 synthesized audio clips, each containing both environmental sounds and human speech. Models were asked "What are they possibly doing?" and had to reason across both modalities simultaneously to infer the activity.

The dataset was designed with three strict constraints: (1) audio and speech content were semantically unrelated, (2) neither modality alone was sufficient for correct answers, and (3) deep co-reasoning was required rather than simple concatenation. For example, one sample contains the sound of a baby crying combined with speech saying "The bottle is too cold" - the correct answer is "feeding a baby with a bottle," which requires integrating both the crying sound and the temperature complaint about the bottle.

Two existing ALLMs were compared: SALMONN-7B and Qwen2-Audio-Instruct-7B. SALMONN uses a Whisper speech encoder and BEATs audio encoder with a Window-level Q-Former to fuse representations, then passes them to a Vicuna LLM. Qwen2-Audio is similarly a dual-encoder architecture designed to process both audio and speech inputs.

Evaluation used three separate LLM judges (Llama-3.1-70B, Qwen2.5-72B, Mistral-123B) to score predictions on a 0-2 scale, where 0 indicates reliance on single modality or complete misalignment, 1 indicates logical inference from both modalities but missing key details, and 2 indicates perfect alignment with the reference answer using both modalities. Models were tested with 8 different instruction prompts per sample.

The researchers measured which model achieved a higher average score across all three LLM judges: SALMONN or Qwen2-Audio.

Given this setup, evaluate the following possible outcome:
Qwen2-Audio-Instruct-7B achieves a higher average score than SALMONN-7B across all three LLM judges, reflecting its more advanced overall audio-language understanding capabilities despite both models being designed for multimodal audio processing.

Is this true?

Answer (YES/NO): YES